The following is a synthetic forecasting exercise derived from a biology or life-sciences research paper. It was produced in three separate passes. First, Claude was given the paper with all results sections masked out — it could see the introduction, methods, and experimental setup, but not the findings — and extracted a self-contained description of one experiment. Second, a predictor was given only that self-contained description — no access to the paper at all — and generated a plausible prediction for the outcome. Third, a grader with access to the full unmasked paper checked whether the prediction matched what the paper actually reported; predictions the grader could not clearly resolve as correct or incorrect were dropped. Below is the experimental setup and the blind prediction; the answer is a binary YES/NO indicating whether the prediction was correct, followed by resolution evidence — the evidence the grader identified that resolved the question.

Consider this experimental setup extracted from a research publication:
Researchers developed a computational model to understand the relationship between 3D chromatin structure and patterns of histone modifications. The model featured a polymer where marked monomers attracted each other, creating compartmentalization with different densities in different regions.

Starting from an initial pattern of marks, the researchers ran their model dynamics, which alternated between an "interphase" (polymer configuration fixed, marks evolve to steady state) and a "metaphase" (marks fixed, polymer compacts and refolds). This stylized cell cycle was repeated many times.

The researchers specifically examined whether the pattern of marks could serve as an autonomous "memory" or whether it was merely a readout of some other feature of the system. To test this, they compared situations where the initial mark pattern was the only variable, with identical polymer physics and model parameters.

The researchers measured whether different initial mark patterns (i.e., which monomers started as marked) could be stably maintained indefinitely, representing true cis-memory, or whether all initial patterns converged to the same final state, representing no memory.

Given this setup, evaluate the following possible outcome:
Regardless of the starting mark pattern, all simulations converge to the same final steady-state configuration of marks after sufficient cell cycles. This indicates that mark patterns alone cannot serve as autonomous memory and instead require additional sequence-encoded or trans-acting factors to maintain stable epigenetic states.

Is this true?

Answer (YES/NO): NO